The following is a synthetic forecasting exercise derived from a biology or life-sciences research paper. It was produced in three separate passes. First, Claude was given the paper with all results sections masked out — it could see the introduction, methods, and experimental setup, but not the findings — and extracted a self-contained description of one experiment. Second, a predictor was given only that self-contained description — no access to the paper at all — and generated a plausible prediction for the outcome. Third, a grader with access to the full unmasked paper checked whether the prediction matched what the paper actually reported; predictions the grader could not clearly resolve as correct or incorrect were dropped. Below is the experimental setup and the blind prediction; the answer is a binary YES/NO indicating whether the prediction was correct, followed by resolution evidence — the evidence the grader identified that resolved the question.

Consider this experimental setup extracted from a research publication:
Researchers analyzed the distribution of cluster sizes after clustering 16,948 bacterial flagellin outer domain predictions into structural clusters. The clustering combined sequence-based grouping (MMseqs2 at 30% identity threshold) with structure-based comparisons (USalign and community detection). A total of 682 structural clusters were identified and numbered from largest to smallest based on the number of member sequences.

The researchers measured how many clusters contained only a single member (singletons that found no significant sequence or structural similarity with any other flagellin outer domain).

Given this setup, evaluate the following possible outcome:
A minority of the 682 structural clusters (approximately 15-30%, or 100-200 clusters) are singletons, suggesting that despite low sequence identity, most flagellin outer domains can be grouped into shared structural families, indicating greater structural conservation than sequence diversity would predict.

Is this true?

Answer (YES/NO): NO